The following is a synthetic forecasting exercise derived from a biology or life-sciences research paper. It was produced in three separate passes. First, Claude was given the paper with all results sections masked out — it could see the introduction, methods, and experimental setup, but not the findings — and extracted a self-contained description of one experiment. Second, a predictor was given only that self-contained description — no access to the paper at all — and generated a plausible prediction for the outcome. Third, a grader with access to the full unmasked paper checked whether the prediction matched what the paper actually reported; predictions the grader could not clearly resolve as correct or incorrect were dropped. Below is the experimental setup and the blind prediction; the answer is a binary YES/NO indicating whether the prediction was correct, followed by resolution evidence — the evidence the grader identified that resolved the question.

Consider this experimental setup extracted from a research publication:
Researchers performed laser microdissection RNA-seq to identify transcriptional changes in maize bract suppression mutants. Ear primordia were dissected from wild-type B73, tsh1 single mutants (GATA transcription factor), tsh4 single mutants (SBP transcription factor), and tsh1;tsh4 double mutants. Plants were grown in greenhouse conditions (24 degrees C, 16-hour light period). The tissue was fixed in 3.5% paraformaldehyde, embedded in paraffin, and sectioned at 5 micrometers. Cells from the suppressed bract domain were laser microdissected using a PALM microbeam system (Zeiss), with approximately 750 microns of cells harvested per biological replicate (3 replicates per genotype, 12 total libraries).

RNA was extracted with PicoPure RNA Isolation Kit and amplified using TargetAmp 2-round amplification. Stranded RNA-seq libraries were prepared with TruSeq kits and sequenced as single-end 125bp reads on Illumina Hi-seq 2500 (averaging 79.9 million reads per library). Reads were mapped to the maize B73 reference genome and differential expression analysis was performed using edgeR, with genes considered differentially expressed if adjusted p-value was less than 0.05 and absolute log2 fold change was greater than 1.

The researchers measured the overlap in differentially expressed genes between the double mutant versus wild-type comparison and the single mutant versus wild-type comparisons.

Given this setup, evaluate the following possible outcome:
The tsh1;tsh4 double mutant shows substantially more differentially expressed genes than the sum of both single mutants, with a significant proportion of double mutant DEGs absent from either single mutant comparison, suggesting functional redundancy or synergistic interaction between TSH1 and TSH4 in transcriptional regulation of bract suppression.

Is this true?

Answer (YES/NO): YES